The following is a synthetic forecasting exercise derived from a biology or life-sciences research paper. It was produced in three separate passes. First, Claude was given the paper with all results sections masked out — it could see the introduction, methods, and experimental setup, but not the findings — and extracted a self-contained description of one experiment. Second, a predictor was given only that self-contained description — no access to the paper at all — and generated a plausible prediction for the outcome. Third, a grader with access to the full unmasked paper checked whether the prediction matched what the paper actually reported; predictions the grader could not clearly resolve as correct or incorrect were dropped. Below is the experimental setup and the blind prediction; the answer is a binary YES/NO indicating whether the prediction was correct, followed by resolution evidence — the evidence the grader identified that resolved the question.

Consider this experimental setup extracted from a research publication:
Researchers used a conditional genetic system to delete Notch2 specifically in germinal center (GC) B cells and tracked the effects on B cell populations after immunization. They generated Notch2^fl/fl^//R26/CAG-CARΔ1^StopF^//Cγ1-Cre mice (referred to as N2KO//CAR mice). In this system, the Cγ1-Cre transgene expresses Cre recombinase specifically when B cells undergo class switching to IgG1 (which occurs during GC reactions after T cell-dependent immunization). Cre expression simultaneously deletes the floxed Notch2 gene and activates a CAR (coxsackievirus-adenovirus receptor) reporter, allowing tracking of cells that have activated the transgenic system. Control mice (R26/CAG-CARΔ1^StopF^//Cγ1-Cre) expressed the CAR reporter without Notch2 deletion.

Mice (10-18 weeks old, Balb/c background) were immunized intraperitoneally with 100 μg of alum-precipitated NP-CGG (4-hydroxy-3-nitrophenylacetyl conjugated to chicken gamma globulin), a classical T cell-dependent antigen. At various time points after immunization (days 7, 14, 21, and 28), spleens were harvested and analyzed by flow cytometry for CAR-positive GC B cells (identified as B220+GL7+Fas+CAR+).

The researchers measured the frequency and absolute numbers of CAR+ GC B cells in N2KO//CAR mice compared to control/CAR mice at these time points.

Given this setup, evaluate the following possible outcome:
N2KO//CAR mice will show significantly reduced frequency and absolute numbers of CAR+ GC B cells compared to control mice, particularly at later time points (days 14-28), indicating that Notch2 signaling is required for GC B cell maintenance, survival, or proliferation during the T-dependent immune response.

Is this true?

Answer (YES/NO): NO